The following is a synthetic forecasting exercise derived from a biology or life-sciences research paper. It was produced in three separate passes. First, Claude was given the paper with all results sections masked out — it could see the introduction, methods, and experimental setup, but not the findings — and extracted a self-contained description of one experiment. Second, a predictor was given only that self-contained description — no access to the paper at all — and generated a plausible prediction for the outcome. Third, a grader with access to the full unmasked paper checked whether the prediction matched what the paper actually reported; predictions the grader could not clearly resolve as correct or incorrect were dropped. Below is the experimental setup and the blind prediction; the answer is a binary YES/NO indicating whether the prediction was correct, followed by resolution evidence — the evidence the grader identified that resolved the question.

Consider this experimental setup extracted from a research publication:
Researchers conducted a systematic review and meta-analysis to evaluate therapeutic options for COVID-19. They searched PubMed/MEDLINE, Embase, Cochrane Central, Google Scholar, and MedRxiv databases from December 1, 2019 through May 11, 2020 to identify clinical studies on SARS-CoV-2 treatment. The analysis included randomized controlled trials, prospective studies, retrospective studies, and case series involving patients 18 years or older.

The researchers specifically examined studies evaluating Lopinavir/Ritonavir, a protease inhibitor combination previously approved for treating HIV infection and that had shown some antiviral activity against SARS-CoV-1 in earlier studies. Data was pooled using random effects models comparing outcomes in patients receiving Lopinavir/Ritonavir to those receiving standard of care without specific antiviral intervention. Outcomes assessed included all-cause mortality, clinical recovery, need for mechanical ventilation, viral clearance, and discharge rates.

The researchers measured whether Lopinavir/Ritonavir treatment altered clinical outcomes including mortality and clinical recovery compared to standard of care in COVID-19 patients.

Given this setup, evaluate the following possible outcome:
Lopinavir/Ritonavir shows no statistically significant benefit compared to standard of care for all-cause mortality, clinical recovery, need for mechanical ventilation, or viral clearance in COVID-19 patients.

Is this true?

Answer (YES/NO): YES